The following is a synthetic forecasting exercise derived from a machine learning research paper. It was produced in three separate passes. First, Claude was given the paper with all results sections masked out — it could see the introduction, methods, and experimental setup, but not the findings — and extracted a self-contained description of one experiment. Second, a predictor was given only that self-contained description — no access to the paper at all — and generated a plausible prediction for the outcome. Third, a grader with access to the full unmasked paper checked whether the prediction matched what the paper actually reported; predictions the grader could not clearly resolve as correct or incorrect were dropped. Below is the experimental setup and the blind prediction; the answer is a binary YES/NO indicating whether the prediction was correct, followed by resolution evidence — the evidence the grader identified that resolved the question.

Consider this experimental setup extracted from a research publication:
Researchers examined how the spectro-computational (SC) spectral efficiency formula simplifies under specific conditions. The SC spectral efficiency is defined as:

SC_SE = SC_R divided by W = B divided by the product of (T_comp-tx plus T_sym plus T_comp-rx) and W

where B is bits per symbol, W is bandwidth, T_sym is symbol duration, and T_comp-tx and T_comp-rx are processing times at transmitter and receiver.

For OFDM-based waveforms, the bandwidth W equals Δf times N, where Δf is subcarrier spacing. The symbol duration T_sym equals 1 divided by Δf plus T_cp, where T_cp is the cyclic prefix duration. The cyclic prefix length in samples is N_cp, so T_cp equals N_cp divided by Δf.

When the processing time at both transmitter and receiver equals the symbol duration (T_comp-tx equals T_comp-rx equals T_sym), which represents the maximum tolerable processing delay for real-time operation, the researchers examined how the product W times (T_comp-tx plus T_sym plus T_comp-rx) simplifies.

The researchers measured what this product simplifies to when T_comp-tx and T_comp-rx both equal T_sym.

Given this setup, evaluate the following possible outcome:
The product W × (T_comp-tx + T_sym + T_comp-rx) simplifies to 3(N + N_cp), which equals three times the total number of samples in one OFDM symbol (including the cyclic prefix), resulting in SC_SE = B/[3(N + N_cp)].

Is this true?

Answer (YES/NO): YES